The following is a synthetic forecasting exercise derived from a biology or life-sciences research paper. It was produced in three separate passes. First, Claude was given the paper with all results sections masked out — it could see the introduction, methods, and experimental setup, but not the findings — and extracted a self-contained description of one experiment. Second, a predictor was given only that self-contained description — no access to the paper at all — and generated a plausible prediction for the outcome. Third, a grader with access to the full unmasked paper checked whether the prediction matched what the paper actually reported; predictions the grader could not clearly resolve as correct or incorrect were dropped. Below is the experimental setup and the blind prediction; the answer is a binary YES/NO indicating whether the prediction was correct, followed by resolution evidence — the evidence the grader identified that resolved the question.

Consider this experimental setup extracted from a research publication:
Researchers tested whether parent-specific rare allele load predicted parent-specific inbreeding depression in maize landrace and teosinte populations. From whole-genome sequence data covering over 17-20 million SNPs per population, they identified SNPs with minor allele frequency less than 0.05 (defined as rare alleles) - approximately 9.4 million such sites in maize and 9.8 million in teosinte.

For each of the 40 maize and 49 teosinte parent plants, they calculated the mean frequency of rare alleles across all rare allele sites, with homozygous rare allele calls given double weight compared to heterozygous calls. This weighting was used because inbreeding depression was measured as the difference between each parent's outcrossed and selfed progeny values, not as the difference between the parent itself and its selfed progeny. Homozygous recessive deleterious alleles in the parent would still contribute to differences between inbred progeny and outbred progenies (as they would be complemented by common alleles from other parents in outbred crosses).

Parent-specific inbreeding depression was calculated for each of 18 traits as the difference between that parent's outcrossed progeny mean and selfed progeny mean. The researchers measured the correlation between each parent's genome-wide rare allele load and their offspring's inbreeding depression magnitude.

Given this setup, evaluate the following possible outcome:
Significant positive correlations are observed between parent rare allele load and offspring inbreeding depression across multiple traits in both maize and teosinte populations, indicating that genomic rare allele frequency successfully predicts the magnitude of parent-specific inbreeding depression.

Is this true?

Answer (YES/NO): NO